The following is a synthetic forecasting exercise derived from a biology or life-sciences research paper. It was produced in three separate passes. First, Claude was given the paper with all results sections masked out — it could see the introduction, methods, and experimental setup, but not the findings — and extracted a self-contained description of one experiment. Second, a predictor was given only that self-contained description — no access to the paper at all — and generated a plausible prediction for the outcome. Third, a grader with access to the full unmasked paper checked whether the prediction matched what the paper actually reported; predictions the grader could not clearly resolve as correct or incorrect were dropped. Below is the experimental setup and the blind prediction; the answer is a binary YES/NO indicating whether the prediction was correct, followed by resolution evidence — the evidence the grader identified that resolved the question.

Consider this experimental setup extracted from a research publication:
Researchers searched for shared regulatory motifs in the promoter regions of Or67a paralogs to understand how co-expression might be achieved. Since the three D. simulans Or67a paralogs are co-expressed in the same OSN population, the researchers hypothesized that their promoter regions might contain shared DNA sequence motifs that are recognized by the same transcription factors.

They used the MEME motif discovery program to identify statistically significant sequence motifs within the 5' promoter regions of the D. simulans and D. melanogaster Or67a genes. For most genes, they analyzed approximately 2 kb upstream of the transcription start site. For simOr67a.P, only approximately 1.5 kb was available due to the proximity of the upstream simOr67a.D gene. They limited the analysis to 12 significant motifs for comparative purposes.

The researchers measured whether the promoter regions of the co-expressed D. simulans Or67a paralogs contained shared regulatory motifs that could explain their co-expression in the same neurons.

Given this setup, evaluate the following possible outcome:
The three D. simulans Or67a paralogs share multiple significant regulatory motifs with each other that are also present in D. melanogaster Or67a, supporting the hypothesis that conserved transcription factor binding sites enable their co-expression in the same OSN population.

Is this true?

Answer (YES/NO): NO